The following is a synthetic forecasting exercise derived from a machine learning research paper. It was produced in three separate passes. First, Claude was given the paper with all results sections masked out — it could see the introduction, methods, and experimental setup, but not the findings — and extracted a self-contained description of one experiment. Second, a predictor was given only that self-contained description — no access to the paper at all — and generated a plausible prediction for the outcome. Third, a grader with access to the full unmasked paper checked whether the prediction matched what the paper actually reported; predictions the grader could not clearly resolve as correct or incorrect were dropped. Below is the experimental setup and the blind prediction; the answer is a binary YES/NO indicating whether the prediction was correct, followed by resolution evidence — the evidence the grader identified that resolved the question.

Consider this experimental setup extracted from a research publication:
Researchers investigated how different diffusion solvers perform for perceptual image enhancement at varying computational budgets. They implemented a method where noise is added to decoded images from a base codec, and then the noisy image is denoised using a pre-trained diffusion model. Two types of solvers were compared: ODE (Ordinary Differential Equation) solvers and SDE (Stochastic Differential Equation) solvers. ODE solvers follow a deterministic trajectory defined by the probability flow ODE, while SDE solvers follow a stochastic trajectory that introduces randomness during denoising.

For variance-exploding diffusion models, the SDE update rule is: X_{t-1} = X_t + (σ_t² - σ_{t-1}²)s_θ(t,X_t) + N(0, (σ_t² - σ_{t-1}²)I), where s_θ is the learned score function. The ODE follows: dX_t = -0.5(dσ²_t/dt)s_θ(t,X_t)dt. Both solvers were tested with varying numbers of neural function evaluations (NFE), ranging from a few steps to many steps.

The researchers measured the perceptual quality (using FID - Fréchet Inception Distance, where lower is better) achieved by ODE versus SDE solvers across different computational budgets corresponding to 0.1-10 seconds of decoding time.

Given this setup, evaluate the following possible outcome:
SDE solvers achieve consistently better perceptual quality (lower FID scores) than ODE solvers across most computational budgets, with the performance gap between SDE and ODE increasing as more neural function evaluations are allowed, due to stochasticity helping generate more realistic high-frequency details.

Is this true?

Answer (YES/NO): NO